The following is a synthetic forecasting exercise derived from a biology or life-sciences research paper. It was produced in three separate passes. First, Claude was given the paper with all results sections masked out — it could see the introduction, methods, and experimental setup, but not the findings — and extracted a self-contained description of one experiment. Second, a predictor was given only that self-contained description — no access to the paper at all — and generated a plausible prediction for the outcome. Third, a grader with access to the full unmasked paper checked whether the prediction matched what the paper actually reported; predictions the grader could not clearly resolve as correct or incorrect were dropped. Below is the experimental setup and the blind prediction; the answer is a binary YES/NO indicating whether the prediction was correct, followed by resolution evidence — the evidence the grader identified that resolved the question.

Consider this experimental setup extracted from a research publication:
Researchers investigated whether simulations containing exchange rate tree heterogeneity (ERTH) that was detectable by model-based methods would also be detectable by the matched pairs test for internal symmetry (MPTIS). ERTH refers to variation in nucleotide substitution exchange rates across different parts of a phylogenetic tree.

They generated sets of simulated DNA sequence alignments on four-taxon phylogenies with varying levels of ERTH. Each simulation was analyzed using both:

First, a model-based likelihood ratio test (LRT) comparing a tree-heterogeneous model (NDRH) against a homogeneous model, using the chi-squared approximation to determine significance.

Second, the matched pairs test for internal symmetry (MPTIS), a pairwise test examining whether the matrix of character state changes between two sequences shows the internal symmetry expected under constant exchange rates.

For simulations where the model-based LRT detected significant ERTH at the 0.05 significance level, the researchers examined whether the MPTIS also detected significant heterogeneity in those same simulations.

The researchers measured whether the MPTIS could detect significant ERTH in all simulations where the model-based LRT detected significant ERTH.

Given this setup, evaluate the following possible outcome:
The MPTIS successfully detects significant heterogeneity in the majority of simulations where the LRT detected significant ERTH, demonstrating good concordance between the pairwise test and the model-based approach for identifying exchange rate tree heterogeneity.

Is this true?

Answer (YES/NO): NO